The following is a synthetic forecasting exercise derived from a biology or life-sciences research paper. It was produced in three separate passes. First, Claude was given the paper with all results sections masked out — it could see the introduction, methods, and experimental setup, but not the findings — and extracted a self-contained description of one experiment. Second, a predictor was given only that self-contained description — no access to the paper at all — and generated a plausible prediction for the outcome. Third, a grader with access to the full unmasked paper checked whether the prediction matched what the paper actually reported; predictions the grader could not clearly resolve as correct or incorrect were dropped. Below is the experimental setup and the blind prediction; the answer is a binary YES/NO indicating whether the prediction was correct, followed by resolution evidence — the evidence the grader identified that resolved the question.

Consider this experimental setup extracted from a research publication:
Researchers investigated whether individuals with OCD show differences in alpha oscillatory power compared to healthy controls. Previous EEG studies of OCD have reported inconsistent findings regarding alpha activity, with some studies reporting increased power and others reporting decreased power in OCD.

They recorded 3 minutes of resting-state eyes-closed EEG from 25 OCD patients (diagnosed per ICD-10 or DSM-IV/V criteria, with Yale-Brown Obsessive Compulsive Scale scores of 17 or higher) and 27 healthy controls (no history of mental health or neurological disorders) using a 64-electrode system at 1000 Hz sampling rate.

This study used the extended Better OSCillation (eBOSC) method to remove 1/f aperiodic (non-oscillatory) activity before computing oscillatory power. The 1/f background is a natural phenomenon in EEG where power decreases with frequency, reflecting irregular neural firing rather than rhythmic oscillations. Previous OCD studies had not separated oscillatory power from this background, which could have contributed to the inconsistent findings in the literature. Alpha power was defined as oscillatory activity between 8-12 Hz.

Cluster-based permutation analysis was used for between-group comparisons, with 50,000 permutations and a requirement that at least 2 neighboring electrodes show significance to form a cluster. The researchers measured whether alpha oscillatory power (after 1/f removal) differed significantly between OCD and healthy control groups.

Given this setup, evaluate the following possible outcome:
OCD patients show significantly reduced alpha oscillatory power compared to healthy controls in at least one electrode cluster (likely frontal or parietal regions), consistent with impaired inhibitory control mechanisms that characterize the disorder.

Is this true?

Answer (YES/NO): NO